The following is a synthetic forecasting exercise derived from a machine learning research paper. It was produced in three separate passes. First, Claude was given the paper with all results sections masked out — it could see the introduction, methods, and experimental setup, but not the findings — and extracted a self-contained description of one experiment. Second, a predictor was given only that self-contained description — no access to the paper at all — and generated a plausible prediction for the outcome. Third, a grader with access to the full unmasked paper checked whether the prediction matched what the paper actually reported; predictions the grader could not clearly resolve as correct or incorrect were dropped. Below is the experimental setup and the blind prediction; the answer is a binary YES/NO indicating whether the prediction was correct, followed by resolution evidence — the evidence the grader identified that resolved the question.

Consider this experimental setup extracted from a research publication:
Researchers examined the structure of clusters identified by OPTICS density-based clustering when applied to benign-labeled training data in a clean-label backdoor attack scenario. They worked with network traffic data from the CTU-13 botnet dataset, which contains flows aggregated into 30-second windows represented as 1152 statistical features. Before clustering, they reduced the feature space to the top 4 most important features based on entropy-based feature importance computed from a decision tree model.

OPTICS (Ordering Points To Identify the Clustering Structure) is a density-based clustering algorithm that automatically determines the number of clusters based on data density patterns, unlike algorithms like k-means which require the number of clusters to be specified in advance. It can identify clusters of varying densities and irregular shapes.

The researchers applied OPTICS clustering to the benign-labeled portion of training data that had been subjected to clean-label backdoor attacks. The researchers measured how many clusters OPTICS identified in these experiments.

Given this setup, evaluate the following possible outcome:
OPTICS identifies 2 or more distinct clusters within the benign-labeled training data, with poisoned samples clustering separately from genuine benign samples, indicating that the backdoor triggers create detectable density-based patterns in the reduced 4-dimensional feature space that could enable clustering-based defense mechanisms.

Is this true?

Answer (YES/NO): YES